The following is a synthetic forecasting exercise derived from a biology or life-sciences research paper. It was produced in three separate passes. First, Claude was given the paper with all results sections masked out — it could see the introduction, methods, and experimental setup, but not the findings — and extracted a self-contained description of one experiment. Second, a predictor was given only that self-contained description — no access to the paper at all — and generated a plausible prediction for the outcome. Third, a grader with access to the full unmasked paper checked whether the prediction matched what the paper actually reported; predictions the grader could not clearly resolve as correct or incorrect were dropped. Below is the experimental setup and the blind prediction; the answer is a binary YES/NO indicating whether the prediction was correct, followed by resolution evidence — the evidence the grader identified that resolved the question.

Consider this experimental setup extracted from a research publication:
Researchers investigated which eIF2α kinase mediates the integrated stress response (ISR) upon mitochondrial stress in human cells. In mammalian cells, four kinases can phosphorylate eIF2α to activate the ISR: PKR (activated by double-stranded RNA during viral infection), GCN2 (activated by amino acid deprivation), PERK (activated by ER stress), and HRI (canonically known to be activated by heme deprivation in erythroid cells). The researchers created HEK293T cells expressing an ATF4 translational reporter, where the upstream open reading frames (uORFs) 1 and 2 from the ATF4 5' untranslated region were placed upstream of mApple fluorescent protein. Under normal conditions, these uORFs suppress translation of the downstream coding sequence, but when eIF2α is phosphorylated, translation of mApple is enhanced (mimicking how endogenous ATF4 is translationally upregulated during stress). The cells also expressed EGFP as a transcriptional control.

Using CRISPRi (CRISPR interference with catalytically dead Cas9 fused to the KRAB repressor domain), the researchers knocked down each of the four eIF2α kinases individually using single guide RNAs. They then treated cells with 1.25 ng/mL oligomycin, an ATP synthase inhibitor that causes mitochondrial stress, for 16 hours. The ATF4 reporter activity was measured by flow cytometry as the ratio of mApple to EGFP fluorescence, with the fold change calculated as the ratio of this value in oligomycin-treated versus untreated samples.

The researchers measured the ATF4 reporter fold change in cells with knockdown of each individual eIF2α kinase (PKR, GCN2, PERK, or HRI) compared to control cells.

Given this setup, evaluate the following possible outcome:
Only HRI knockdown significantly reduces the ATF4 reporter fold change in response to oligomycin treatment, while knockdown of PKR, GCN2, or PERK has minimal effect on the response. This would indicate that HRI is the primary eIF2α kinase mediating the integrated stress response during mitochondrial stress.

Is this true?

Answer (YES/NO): YES